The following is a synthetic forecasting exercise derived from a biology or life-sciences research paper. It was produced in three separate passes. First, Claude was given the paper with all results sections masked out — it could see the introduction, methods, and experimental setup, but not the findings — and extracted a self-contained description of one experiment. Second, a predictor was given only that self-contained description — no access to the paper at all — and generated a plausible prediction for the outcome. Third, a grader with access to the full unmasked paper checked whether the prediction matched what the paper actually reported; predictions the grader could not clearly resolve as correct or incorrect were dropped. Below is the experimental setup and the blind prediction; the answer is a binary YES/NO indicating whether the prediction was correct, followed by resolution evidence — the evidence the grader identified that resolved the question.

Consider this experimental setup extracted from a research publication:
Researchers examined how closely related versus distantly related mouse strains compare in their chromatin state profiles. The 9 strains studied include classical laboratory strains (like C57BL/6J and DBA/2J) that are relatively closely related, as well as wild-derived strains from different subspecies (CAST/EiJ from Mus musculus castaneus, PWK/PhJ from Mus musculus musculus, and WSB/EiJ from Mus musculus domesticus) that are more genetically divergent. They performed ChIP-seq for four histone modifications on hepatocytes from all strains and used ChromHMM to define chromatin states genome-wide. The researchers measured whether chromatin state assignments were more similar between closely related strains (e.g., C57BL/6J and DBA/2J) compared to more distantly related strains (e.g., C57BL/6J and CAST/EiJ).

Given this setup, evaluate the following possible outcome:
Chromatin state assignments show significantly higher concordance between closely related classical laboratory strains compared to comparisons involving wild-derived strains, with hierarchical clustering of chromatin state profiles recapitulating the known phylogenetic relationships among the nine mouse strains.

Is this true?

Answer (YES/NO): YES